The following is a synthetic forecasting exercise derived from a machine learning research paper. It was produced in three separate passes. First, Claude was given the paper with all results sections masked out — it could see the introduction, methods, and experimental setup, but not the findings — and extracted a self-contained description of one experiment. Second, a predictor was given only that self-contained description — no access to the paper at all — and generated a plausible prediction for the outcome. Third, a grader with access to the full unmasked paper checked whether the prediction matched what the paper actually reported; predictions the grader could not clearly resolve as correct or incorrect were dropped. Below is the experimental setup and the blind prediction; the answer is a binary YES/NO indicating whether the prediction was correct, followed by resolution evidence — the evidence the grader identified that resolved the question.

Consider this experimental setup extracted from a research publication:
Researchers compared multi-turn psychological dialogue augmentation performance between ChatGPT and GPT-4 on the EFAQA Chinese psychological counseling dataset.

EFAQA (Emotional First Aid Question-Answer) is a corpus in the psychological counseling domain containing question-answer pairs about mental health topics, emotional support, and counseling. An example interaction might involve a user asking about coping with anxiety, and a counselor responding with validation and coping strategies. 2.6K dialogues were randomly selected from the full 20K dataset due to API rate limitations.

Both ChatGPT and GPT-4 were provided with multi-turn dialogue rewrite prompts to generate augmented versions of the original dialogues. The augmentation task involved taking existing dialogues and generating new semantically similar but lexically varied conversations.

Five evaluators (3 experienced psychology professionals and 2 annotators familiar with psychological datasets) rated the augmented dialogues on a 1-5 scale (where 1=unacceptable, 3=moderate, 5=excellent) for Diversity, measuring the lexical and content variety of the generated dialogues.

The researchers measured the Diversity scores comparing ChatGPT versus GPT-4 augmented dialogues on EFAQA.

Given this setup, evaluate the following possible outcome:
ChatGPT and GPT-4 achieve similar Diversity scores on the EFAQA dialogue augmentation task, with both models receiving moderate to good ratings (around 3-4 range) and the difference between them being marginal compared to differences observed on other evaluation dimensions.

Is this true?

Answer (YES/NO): NO